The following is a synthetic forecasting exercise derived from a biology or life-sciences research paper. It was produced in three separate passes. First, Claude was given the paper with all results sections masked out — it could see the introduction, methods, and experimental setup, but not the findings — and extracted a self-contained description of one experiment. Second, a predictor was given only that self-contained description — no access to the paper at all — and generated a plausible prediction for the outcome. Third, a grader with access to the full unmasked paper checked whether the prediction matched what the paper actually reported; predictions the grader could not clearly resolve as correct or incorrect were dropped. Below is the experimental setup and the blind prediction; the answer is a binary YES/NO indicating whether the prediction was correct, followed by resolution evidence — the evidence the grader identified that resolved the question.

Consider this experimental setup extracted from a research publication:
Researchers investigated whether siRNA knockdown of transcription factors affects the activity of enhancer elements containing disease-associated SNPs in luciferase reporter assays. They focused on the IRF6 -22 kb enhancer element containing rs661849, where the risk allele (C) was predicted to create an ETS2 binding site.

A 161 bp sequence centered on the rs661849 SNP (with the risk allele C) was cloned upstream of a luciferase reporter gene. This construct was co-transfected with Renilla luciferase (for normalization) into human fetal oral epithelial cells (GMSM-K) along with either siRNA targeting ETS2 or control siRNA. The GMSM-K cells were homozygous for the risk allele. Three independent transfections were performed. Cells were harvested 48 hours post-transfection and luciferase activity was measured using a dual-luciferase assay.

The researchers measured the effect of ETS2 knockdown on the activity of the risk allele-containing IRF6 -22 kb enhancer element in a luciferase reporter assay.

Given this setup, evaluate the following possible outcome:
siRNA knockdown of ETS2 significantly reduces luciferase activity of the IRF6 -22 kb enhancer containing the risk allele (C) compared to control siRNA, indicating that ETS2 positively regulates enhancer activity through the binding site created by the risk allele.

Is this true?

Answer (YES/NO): NO